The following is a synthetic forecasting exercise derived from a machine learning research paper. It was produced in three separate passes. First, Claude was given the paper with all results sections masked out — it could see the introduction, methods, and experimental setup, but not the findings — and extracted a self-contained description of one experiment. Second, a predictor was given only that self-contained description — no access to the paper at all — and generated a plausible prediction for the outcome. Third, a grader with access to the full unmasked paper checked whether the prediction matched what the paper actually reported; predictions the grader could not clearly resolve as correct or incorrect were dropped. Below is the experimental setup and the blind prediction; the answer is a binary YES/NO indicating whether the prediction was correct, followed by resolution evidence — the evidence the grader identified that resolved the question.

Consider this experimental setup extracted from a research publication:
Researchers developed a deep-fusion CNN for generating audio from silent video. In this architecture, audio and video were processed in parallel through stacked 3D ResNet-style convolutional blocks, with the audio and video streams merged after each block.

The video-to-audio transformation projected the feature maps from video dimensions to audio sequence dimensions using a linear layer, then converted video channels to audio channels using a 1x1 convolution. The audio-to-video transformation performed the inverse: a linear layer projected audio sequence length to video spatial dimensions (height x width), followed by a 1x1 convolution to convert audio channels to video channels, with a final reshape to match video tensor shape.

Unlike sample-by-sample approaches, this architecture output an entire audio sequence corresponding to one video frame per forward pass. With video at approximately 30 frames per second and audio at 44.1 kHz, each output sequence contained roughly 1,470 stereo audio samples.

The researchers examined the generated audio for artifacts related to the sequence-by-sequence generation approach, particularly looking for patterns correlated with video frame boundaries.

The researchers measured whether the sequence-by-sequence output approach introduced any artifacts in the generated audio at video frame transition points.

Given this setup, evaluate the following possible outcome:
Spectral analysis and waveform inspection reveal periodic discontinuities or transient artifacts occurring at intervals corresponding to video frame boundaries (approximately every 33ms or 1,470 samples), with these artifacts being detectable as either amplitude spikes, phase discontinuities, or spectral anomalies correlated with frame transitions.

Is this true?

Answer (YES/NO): YES